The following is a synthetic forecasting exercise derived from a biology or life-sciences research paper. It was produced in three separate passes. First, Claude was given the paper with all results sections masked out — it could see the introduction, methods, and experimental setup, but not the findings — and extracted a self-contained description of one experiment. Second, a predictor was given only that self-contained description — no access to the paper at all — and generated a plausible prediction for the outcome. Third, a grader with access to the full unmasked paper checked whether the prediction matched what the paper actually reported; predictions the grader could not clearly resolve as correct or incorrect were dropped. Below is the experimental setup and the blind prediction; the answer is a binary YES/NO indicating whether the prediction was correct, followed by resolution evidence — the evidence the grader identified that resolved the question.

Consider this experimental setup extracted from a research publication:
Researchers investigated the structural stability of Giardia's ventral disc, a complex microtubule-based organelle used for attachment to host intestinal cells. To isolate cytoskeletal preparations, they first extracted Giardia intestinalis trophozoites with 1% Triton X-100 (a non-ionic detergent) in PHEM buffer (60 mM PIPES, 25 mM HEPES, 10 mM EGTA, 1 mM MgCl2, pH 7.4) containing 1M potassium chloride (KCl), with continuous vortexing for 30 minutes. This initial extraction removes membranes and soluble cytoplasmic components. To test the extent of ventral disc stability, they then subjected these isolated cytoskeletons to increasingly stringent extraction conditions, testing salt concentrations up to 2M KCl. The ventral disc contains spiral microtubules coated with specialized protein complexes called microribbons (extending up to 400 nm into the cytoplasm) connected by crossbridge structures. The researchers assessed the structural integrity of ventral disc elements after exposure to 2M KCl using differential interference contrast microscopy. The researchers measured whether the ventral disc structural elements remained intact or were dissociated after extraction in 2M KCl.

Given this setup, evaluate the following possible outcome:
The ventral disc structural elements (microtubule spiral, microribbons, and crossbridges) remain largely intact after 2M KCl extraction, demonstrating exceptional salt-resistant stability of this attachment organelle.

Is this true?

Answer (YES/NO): NO